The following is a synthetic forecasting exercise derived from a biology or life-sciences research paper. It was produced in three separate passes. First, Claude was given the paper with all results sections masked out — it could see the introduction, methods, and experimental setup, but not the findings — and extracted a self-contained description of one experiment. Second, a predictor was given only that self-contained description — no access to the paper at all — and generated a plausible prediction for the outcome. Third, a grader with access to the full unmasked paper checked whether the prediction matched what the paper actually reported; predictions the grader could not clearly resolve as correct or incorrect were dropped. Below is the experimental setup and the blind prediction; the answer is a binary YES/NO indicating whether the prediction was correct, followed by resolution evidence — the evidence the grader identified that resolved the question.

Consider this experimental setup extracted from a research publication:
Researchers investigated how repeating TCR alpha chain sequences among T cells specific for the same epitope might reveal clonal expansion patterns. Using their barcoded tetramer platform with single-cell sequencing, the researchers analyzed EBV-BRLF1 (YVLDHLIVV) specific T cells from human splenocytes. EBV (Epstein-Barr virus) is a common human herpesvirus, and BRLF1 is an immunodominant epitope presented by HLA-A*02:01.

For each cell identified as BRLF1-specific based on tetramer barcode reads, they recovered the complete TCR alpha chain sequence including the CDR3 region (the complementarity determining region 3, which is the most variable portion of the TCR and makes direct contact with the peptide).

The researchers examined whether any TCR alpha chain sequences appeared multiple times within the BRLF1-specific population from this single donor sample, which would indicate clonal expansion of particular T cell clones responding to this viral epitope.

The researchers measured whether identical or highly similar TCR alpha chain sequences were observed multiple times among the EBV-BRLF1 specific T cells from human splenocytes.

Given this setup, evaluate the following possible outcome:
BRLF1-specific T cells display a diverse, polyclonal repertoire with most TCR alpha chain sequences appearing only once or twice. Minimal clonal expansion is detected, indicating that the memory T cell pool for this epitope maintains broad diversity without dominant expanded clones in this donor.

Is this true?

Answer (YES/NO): NO